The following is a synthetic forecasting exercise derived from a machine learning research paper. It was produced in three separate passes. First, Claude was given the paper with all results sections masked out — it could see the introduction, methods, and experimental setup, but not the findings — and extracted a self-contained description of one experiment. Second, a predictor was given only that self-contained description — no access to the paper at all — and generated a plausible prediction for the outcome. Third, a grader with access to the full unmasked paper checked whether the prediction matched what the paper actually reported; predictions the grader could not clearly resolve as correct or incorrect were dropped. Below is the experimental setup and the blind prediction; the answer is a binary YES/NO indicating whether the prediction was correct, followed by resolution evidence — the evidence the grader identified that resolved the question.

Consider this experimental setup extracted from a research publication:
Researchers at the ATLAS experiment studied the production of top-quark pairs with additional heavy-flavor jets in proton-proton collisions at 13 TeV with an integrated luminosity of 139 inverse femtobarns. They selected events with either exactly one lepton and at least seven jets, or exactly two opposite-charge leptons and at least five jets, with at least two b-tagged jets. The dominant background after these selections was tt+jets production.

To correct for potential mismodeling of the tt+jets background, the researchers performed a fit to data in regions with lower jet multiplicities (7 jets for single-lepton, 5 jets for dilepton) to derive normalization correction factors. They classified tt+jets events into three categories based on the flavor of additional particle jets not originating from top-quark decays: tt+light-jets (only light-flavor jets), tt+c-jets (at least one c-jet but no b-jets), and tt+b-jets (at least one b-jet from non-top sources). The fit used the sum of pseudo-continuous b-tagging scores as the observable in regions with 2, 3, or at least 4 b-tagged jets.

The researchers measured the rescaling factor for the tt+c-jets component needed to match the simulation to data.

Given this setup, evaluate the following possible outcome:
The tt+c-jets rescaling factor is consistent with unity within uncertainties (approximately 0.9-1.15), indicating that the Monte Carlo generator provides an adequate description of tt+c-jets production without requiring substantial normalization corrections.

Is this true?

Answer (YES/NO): NO